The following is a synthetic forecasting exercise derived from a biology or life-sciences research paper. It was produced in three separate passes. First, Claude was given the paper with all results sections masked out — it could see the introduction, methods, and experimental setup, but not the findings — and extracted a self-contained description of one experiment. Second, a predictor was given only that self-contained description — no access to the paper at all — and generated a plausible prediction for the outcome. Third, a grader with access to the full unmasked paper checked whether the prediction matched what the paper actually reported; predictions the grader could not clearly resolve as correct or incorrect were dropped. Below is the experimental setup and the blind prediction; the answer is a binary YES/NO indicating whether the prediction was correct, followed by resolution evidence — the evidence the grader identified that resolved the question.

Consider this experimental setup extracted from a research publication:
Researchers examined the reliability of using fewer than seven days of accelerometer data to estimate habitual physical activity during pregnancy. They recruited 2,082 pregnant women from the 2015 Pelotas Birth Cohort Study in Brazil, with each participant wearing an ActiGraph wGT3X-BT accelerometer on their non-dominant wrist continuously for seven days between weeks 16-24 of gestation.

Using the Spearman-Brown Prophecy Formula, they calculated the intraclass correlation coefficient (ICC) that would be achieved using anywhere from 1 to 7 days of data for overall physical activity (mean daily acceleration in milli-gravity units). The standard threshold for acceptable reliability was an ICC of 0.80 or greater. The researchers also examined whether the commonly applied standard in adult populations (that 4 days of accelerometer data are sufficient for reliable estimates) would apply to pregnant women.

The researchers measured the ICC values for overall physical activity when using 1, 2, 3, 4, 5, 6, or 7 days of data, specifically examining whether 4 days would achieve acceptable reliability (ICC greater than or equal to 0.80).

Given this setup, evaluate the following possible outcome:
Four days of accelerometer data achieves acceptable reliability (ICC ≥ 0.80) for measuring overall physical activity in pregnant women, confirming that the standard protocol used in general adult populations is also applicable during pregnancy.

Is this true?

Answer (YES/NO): YES